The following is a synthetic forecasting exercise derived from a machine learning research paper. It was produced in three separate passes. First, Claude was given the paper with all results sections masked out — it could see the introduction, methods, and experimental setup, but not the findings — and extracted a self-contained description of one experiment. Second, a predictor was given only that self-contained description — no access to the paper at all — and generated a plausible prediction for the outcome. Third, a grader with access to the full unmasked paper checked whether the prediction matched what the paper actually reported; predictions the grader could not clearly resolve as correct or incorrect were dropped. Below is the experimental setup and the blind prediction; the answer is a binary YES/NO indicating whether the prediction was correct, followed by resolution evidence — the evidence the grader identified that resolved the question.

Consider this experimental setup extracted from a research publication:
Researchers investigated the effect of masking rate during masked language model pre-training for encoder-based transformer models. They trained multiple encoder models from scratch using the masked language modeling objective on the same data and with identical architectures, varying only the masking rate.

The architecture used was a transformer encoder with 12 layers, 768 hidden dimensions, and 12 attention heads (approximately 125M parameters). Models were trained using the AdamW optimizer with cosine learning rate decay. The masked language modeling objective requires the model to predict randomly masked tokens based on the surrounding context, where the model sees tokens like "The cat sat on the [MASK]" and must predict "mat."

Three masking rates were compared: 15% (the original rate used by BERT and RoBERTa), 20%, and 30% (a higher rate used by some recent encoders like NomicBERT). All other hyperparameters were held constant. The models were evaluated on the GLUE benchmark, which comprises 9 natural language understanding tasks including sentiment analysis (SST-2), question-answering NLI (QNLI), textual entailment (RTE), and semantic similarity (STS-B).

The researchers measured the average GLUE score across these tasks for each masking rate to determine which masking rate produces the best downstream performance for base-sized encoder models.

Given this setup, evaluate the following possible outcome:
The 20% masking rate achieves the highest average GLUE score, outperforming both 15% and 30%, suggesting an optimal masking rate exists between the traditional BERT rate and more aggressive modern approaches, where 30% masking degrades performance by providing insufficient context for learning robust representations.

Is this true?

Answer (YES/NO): NO